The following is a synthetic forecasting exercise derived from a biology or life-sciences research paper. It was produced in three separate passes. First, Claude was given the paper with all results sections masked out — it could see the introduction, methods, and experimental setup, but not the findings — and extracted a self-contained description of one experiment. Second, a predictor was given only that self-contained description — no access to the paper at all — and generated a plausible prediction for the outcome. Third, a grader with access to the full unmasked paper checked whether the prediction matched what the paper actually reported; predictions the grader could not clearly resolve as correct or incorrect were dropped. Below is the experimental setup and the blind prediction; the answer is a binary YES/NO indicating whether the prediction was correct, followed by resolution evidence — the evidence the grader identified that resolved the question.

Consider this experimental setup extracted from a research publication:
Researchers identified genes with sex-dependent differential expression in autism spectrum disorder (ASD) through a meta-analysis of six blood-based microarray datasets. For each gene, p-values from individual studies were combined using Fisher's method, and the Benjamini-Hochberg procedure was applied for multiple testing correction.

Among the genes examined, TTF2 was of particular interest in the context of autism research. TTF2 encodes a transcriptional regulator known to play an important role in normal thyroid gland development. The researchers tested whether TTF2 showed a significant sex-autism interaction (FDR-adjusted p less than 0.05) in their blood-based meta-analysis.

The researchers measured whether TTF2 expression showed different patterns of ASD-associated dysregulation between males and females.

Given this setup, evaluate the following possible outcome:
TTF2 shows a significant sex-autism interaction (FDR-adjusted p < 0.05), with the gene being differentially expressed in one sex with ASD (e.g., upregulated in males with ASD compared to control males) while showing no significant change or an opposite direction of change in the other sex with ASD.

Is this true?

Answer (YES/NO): YES